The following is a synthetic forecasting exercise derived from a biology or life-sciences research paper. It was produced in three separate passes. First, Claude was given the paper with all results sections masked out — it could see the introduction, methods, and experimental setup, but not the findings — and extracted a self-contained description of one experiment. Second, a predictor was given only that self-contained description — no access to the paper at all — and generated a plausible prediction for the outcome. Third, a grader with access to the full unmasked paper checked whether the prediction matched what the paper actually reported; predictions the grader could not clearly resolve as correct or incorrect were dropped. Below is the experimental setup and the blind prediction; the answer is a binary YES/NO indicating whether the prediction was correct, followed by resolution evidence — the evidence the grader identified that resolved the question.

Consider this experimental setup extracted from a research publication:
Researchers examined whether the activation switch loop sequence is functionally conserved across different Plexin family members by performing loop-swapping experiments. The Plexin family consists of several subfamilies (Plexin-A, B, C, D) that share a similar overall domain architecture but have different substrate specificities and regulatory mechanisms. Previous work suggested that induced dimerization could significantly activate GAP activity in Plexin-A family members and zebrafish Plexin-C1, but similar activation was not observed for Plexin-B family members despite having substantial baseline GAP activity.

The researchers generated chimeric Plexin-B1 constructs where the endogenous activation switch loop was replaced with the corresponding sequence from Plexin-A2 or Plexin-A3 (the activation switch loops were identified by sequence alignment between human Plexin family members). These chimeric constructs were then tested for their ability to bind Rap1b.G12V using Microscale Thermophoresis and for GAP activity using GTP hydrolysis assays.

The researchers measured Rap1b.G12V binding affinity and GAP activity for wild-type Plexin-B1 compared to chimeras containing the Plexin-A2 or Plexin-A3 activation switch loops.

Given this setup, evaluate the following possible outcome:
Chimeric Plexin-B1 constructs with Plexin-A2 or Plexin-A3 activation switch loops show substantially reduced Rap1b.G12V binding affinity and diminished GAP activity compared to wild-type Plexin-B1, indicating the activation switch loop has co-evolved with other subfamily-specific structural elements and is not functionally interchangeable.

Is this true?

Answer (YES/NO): NO